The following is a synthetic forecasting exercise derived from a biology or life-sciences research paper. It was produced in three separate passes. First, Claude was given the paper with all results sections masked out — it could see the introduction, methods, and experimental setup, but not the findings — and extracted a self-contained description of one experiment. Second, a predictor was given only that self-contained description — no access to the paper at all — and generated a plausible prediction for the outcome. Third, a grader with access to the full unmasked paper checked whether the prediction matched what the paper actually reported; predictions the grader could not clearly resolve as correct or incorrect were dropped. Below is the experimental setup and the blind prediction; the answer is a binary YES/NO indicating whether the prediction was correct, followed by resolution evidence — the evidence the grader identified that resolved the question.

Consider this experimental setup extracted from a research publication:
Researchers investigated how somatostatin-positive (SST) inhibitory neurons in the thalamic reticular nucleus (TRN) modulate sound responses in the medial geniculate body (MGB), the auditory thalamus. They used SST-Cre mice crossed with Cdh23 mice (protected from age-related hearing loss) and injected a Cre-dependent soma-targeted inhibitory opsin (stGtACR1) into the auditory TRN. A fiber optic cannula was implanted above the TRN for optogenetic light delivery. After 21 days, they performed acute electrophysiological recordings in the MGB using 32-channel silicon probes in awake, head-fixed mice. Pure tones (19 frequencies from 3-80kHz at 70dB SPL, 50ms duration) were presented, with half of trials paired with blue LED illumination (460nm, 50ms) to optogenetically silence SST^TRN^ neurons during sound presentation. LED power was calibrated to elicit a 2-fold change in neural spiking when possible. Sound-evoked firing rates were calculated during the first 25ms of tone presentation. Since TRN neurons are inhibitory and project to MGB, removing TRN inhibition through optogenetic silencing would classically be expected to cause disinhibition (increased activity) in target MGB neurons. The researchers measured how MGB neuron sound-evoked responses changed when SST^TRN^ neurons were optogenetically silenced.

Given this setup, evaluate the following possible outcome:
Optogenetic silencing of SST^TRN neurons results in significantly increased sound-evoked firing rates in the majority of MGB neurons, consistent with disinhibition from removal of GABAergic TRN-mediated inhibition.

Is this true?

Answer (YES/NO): NO